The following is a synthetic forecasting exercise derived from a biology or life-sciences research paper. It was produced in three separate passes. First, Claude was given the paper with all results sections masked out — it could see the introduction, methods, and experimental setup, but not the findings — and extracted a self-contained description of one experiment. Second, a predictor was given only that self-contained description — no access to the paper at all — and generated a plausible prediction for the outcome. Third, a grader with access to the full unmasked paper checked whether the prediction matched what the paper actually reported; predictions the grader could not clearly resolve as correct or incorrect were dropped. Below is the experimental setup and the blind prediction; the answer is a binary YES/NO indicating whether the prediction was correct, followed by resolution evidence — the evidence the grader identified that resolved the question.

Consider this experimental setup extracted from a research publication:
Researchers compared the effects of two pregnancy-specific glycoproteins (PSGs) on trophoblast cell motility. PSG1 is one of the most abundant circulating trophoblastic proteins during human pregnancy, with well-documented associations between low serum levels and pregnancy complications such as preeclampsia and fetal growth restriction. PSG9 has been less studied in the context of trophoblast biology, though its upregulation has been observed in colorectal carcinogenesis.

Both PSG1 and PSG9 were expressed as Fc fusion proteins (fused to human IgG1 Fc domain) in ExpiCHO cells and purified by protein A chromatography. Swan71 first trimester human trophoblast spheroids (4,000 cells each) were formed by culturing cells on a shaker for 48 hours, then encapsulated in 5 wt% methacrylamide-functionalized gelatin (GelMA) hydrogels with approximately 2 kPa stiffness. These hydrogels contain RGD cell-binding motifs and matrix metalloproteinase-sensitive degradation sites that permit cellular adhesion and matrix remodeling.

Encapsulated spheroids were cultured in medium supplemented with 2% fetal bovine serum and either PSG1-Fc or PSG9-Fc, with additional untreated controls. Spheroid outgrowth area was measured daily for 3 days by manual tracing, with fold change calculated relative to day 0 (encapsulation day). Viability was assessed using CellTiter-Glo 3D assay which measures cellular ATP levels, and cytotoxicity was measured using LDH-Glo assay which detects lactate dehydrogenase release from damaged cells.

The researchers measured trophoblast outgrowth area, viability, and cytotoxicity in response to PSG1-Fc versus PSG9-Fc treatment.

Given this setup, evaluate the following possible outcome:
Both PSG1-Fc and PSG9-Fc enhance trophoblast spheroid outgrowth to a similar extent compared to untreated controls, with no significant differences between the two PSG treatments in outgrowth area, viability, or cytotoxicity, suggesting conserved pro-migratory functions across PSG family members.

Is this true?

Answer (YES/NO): NO